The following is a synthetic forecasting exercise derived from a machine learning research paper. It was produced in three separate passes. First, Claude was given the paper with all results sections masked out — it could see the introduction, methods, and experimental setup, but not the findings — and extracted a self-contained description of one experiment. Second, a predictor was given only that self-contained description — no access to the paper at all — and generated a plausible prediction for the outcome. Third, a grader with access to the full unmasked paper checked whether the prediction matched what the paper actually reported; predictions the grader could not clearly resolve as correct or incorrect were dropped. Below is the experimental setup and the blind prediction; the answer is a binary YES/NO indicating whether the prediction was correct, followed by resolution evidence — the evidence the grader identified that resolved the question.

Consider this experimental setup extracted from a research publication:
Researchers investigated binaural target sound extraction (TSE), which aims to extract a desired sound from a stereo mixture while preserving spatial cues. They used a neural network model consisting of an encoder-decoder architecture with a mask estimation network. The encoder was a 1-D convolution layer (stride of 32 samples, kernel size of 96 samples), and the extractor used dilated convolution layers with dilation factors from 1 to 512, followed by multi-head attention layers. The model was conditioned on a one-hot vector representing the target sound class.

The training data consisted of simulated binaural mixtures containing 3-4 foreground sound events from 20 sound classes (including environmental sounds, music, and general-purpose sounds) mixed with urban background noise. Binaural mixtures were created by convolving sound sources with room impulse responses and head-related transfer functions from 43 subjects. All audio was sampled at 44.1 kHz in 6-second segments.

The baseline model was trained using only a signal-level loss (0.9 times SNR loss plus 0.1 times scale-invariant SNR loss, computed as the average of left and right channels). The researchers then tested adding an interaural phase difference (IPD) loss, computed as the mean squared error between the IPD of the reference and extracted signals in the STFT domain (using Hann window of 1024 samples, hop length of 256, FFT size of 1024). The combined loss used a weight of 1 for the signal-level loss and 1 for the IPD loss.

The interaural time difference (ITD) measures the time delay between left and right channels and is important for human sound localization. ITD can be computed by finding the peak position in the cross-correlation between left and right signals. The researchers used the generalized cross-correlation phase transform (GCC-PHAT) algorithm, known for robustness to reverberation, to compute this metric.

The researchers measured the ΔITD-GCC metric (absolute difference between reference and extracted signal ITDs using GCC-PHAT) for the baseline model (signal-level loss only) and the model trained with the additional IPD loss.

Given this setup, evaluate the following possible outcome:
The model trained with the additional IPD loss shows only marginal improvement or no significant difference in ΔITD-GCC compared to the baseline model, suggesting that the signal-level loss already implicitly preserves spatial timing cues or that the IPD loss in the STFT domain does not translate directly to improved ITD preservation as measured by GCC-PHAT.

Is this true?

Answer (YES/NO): NO